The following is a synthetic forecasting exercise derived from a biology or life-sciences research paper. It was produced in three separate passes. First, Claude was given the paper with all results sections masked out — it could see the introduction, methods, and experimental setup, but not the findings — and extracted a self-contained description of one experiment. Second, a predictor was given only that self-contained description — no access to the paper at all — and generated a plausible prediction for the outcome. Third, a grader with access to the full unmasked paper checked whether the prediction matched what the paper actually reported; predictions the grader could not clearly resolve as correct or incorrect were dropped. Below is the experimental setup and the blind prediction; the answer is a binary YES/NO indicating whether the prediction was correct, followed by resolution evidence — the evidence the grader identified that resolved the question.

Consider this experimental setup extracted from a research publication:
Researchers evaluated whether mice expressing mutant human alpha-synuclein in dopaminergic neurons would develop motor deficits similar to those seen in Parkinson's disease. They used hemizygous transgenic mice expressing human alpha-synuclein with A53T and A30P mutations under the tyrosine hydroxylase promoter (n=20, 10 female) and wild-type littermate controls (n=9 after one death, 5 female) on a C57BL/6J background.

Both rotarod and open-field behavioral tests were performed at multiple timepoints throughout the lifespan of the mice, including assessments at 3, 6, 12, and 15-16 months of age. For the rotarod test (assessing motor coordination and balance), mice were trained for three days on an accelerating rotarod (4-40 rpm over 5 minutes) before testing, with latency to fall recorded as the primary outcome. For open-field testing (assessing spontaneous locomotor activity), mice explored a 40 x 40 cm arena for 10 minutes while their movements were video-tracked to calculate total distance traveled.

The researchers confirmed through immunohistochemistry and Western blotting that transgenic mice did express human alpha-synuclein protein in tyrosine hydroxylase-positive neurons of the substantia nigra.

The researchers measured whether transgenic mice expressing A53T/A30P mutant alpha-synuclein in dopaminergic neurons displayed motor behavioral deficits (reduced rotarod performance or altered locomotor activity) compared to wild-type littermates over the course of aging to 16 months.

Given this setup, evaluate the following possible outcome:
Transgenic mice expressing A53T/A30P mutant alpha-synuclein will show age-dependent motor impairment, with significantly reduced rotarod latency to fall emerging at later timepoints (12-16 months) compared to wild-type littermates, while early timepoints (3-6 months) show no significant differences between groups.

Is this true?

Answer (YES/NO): NO